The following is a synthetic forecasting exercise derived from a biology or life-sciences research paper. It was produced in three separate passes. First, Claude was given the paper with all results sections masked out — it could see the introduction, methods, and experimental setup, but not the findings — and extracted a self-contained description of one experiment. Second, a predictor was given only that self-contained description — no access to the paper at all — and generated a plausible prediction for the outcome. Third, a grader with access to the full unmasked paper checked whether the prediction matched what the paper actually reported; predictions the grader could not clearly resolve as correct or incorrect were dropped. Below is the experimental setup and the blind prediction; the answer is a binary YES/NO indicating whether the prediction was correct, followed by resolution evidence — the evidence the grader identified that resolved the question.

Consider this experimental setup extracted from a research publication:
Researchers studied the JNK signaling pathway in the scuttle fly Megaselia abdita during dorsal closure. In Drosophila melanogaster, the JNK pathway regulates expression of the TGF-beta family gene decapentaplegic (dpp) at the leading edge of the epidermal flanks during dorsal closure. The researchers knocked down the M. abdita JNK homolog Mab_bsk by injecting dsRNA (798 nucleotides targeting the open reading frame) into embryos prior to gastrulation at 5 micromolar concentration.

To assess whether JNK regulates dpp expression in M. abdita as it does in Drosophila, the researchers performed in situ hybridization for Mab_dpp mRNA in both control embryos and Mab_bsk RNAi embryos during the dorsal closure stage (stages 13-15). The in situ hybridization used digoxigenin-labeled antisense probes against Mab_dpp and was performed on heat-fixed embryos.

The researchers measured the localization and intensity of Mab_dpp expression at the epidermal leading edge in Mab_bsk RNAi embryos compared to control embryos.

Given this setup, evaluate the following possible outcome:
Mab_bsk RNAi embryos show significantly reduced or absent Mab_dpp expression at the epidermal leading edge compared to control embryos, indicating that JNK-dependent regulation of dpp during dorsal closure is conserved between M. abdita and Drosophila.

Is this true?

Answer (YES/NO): YES